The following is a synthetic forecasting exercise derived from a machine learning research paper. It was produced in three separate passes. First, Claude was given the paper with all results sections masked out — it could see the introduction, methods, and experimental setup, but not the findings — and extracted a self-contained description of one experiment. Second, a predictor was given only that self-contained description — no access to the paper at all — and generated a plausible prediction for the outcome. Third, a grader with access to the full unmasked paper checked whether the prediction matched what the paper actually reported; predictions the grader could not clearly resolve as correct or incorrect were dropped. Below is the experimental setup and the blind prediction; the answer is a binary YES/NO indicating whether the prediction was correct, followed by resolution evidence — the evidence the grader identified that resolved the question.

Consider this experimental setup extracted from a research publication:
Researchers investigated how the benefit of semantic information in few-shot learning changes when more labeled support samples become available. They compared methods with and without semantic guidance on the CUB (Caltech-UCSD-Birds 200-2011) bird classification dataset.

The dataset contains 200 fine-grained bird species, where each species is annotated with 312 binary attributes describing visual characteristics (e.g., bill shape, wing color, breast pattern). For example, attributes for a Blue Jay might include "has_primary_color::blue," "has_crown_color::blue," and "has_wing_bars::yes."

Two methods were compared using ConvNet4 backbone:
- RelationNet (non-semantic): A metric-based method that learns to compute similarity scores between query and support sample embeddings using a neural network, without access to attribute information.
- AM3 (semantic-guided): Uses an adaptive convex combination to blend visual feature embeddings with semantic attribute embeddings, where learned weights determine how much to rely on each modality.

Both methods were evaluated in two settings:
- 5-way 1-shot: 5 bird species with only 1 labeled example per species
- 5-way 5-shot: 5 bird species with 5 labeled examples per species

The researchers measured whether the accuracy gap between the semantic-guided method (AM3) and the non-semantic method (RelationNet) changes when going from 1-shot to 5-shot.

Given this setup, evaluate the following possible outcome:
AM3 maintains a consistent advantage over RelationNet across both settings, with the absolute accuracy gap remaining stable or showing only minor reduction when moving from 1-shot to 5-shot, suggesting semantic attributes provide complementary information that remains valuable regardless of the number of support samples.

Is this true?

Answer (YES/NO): NO